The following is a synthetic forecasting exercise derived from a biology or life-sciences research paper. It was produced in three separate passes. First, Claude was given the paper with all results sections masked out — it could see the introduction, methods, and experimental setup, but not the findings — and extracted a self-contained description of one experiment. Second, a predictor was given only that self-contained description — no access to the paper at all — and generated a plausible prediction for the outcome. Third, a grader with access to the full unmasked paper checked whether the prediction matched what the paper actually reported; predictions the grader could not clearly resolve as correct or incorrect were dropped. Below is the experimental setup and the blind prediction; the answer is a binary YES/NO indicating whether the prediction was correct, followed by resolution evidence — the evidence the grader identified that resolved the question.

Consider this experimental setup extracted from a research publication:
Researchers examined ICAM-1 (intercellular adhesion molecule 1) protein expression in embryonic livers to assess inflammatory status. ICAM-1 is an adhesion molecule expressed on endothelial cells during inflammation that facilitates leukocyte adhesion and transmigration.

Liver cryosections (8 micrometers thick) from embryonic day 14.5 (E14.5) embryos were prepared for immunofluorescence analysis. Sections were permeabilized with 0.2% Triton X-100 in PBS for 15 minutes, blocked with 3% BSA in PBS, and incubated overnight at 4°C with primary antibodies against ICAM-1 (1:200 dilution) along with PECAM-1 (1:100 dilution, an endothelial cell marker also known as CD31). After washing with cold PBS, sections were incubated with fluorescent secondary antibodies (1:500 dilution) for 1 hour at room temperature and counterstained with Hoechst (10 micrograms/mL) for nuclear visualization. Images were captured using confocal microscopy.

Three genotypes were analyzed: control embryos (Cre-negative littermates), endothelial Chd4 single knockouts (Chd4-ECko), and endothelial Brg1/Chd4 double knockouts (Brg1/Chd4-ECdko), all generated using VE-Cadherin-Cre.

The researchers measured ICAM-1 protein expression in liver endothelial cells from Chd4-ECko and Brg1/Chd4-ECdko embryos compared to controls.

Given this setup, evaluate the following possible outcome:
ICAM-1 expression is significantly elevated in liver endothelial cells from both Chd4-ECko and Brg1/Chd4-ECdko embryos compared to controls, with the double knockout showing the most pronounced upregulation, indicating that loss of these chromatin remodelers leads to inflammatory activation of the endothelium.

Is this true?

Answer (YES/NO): NO